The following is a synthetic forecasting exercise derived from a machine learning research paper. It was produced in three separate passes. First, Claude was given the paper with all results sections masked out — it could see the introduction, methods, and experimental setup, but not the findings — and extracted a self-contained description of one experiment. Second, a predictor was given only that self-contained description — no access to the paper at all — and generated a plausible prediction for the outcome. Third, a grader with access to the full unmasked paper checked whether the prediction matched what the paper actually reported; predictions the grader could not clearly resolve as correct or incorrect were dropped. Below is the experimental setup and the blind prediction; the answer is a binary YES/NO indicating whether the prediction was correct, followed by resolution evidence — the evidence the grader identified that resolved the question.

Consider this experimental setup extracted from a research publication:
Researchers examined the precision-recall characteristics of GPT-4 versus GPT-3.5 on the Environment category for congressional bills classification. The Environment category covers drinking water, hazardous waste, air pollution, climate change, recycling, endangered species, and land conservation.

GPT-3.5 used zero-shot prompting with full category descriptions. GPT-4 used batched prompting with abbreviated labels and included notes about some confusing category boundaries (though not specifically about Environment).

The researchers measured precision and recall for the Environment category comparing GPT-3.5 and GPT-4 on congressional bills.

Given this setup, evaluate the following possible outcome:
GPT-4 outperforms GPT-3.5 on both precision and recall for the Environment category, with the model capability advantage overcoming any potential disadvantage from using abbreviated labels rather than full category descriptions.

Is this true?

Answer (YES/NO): NO